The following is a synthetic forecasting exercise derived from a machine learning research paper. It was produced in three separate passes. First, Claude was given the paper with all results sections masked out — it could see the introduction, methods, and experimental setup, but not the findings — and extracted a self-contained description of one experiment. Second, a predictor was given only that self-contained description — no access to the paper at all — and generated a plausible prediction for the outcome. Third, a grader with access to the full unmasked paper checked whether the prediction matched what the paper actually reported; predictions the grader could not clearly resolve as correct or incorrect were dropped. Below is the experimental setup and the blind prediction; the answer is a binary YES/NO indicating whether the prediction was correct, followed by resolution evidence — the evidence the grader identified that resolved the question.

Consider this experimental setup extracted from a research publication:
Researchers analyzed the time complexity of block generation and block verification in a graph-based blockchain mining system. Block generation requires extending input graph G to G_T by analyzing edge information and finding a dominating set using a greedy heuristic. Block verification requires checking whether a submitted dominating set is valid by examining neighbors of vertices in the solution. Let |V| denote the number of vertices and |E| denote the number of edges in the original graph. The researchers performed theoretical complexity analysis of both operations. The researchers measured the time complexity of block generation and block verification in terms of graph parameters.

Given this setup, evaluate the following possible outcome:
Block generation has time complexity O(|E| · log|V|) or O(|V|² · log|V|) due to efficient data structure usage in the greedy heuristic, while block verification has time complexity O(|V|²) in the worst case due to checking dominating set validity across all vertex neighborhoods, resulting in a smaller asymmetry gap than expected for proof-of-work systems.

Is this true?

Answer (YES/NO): NO